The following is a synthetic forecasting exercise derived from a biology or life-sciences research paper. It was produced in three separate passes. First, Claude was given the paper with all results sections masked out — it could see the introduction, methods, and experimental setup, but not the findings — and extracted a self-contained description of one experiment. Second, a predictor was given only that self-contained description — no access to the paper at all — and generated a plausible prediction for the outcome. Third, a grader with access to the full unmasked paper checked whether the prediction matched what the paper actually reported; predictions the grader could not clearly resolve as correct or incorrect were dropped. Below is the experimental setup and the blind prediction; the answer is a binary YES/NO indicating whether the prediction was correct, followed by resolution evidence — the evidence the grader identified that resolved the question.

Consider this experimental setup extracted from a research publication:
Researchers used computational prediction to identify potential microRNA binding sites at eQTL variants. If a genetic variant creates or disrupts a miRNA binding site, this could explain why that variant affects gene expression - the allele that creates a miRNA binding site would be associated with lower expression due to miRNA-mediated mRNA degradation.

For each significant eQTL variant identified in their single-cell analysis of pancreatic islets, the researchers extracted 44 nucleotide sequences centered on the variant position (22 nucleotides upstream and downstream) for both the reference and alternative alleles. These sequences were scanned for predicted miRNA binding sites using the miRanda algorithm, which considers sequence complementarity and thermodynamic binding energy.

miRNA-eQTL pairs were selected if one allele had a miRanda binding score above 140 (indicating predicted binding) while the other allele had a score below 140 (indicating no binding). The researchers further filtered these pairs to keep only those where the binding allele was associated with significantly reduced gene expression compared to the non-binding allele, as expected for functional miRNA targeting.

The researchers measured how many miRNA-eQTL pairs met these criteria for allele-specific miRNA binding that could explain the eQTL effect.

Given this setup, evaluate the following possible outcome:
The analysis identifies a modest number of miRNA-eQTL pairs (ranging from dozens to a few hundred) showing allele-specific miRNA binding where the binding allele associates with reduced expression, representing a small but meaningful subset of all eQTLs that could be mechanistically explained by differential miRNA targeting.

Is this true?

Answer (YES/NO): NO